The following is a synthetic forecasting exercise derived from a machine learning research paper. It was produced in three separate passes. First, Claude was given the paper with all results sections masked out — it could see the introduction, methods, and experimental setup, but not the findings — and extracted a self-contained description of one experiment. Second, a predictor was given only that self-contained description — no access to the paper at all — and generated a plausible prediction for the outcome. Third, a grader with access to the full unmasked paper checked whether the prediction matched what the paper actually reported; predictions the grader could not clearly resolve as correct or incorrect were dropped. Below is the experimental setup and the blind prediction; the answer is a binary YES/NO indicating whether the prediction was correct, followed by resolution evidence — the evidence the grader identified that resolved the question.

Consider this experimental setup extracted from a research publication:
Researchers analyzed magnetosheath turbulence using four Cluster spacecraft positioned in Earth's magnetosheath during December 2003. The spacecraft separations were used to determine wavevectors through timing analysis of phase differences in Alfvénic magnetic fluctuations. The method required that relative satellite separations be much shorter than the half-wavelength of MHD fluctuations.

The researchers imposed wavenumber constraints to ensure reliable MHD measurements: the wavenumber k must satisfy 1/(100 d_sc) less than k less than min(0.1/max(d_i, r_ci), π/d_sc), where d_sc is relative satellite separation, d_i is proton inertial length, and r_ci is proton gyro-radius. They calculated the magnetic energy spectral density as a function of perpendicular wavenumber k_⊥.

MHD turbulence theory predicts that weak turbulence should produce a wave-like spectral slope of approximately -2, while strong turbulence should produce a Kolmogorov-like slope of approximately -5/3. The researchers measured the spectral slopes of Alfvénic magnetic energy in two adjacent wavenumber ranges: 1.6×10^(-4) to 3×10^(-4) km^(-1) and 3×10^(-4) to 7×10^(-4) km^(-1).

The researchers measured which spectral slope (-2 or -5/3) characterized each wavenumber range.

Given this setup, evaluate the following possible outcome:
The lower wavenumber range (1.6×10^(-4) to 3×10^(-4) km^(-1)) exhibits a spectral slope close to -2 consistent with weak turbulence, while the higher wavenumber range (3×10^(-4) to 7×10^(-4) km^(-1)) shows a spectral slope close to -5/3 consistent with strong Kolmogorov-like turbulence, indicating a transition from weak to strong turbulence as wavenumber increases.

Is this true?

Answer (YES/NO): YES